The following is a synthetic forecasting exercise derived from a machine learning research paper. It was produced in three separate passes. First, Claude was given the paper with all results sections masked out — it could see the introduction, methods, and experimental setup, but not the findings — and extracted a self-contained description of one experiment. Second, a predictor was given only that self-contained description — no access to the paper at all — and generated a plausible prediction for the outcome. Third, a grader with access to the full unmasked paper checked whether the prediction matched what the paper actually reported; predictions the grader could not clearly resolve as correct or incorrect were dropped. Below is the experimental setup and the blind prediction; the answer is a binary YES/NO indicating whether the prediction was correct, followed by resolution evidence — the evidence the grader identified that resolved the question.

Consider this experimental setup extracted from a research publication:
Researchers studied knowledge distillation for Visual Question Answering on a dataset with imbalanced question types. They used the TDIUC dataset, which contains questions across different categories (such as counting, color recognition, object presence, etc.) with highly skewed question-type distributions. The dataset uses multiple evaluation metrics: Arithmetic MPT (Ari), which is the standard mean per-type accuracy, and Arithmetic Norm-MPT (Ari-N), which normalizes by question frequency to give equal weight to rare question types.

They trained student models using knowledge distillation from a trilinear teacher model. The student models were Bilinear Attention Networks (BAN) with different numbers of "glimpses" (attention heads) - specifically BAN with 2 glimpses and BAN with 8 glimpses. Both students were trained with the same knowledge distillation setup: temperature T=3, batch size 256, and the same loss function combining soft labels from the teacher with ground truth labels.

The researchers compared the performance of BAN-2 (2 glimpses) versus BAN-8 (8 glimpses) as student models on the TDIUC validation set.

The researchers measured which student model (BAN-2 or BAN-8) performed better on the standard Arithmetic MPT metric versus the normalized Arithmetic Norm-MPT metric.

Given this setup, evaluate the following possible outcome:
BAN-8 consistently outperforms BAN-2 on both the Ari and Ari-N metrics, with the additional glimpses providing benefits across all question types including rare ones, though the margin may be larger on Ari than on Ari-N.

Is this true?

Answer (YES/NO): NO